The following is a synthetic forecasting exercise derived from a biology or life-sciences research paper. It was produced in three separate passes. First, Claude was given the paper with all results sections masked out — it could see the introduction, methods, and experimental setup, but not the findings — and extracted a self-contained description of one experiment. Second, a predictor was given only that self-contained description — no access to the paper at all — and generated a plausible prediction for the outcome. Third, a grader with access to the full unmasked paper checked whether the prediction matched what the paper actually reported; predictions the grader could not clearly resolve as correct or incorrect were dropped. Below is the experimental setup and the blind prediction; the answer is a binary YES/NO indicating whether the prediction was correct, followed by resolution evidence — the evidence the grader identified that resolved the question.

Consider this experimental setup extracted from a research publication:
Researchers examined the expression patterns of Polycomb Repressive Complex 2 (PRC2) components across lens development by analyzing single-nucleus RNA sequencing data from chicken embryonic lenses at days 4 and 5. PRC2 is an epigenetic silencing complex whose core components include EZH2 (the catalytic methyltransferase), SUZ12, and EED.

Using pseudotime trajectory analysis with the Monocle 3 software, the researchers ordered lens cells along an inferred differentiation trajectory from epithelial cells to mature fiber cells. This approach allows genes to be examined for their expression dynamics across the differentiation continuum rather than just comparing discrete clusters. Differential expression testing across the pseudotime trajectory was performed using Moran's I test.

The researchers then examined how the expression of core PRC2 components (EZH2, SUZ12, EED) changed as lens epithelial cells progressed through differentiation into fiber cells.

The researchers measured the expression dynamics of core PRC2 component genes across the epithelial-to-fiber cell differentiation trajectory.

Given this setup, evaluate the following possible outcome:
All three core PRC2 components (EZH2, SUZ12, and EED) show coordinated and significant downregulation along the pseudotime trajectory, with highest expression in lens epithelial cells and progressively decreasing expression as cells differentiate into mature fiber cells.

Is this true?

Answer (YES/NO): YES